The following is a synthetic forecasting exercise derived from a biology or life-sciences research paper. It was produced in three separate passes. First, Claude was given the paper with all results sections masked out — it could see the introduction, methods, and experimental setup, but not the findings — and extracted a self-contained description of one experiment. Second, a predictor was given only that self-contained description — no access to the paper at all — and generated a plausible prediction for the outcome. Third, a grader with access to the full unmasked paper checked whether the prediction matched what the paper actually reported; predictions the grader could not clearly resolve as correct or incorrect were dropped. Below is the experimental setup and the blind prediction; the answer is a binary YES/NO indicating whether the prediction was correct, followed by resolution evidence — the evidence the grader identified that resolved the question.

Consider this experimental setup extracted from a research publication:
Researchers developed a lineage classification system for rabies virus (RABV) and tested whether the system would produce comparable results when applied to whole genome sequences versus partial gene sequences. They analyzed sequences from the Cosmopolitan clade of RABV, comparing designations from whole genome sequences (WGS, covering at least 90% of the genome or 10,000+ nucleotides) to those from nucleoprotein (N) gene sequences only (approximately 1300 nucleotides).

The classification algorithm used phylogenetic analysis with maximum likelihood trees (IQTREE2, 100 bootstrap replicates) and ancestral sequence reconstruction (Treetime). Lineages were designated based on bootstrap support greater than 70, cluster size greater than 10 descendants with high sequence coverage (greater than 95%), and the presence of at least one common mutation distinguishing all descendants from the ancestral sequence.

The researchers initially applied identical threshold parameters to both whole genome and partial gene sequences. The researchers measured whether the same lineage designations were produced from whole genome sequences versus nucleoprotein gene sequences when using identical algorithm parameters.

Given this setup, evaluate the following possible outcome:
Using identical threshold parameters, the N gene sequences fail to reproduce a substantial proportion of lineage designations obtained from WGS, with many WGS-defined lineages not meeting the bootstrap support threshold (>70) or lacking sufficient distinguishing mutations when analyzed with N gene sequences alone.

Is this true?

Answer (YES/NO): YES